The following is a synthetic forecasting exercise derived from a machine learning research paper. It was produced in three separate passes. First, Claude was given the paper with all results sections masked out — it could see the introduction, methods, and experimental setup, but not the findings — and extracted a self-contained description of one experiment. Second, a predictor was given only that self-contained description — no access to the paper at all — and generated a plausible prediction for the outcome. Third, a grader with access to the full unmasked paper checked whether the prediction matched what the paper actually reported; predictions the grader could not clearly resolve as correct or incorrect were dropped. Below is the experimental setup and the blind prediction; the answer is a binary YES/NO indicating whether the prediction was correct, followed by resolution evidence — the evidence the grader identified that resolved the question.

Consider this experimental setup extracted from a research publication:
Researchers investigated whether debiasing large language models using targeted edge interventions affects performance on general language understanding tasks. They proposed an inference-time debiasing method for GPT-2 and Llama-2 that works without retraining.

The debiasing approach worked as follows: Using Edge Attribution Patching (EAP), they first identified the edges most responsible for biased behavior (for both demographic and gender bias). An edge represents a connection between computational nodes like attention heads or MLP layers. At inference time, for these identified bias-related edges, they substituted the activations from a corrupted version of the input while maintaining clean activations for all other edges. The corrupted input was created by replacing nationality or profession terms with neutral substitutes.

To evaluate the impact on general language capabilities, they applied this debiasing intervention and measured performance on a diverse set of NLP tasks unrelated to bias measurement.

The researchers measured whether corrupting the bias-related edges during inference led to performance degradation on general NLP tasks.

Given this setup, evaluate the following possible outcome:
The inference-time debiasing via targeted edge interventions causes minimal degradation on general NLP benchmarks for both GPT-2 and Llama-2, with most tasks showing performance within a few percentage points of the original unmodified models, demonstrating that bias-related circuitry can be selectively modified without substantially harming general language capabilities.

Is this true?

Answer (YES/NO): NO